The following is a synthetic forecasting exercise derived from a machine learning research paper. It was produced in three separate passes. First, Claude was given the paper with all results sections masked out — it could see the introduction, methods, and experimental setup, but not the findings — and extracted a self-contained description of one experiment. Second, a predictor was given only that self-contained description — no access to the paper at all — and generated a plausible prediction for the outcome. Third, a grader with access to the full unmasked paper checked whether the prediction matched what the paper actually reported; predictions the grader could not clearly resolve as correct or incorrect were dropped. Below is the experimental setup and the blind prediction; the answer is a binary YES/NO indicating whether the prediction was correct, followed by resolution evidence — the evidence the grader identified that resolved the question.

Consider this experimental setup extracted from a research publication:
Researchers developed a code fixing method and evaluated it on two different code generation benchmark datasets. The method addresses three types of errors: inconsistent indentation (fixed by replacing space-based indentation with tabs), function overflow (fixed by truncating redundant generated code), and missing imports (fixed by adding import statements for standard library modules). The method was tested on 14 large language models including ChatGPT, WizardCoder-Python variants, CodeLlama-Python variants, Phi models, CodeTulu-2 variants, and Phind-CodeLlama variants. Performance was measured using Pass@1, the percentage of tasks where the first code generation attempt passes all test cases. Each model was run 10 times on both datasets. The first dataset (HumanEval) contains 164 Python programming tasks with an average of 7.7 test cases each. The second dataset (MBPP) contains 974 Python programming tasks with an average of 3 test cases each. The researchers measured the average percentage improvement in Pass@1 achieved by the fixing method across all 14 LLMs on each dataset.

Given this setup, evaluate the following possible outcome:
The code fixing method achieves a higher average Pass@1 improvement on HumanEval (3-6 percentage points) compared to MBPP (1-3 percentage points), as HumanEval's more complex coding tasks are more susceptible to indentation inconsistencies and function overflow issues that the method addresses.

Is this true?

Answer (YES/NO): NO